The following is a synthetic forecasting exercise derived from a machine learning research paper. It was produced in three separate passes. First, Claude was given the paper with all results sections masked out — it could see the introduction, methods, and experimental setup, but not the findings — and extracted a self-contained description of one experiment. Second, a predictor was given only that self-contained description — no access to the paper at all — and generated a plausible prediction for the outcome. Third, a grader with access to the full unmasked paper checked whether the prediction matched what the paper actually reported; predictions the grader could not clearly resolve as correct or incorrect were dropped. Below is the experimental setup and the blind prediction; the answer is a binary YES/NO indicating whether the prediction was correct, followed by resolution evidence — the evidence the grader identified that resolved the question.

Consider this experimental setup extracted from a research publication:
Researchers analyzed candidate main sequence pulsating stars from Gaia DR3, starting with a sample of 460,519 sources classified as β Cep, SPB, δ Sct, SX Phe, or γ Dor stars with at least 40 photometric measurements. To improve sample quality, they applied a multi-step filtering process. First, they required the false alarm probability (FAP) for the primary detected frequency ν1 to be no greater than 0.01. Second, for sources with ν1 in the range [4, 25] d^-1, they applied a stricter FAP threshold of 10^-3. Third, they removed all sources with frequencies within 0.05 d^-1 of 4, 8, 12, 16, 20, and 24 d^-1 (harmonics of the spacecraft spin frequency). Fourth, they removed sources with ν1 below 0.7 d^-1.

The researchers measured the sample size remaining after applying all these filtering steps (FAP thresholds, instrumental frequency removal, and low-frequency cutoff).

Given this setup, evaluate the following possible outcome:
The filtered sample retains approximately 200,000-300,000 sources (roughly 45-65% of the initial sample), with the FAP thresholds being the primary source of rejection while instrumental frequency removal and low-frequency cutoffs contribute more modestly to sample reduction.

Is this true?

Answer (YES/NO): NO